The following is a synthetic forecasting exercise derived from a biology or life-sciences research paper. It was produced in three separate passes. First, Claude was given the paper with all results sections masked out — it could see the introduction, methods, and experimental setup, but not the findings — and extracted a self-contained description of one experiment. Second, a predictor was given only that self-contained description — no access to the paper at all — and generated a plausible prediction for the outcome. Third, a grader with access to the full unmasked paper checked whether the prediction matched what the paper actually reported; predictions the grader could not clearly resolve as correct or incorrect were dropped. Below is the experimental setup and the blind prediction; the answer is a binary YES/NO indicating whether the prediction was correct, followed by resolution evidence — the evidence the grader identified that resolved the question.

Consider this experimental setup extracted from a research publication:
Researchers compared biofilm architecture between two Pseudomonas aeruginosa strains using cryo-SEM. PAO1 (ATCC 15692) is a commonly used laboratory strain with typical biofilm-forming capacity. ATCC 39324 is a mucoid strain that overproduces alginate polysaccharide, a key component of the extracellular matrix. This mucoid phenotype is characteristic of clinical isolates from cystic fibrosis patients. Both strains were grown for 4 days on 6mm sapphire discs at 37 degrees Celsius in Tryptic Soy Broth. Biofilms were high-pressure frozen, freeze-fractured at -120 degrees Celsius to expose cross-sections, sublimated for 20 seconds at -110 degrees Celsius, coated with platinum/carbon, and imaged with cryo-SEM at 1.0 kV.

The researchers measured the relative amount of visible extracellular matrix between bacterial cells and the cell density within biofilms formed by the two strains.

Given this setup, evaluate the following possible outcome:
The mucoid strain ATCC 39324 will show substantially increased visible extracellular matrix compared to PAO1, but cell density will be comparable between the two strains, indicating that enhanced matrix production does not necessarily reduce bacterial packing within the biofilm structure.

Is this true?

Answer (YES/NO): NO